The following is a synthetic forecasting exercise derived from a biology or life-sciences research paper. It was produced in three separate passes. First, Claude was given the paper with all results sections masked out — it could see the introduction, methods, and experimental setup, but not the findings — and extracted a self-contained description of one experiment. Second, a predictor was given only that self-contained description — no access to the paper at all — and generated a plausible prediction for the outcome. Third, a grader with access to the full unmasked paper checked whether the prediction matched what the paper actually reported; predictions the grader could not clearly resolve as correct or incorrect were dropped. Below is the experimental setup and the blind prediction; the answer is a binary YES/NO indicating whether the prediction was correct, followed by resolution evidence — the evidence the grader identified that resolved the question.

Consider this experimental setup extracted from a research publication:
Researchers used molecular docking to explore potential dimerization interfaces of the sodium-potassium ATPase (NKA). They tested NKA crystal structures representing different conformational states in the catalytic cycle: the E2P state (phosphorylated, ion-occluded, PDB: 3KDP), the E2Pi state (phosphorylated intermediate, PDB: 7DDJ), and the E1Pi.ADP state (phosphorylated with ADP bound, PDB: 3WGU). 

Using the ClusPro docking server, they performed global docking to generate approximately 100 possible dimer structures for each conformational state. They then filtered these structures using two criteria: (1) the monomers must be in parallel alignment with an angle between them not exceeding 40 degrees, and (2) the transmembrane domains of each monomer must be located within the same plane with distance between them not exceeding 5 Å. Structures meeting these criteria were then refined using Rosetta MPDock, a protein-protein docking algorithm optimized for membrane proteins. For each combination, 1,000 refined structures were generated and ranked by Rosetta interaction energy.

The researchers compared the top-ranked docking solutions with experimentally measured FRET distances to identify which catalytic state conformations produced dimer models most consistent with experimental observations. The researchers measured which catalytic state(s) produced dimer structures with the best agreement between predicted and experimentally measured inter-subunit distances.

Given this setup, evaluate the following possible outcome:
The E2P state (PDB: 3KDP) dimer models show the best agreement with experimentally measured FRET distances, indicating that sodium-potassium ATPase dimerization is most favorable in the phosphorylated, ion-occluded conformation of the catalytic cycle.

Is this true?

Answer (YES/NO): NO